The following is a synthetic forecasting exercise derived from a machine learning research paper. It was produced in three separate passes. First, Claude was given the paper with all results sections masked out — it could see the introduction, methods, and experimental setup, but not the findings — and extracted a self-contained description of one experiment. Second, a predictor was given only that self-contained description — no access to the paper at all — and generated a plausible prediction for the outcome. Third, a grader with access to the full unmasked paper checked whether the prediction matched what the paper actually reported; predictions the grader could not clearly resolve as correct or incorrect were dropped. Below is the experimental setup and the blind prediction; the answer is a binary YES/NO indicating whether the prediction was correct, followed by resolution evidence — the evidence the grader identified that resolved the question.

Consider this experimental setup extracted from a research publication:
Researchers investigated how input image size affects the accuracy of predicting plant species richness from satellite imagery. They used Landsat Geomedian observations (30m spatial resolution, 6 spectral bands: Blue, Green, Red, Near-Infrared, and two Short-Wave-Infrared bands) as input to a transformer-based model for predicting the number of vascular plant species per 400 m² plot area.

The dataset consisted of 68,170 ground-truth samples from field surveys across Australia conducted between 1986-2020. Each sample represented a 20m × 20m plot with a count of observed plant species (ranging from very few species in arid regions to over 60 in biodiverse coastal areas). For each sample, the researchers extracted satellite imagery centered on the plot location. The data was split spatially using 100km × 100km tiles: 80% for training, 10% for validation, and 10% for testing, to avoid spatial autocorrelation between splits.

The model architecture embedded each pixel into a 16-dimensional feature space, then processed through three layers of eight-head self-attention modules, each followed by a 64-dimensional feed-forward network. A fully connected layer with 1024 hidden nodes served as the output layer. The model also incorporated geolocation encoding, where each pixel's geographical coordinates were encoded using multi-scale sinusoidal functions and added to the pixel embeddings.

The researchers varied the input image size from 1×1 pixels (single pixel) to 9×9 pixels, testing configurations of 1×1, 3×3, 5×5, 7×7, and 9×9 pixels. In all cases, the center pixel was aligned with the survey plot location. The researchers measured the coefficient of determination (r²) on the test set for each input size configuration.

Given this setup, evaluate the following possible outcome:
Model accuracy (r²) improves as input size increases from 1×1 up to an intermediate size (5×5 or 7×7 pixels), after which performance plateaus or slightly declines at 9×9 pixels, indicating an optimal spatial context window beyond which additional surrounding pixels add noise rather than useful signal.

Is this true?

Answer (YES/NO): NO